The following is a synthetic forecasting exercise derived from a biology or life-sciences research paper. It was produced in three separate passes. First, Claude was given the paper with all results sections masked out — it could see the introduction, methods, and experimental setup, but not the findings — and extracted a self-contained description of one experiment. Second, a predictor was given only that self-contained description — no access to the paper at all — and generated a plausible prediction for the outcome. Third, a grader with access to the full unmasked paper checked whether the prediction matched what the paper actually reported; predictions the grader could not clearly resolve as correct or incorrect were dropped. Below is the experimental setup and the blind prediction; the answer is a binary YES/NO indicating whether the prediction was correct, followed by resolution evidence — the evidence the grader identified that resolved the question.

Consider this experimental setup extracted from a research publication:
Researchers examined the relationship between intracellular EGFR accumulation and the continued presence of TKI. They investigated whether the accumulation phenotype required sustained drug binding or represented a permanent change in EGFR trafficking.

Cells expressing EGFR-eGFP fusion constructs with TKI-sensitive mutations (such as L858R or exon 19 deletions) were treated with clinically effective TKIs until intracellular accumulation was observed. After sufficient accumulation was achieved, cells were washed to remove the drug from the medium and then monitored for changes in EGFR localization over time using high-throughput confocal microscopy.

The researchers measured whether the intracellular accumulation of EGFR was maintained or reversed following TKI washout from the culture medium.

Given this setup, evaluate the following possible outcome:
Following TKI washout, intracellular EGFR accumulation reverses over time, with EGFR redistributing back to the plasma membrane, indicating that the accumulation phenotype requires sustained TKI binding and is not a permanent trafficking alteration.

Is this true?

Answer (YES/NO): YES